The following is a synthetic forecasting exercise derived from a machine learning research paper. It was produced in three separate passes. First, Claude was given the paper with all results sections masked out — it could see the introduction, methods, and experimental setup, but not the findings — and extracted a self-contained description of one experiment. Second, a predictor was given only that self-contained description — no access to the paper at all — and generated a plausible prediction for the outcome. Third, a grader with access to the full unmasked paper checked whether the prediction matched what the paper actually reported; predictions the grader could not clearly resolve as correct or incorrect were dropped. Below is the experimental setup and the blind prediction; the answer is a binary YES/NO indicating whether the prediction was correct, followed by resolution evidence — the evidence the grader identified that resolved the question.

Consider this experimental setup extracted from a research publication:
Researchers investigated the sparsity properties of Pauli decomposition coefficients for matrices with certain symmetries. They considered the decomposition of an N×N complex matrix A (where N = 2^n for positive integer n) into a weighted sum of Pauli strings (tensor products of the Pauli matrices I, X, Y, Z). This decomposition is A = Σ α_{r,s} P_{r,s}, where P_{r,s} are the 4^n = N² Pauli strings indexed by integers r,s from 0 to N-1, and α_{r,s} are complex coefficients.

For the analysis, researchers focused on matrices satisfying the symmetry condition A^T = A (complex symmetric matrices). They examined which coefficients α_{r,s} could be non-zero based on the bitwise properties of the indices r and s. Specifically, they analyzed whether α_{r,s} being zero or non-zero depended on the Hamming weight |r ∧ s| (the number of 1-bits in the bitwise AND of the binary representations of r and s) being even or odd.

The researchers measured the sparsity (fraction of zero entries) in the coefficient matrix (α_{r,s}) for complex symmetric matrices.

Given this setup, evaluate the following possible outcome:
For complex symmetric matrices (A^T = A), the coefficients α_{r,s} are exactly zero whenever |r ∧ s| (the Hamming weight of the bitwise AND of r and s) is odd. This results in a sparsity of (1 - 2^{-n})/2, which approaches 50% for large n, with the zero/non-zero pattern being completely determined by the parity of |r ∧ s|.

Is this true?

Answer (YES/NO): YES